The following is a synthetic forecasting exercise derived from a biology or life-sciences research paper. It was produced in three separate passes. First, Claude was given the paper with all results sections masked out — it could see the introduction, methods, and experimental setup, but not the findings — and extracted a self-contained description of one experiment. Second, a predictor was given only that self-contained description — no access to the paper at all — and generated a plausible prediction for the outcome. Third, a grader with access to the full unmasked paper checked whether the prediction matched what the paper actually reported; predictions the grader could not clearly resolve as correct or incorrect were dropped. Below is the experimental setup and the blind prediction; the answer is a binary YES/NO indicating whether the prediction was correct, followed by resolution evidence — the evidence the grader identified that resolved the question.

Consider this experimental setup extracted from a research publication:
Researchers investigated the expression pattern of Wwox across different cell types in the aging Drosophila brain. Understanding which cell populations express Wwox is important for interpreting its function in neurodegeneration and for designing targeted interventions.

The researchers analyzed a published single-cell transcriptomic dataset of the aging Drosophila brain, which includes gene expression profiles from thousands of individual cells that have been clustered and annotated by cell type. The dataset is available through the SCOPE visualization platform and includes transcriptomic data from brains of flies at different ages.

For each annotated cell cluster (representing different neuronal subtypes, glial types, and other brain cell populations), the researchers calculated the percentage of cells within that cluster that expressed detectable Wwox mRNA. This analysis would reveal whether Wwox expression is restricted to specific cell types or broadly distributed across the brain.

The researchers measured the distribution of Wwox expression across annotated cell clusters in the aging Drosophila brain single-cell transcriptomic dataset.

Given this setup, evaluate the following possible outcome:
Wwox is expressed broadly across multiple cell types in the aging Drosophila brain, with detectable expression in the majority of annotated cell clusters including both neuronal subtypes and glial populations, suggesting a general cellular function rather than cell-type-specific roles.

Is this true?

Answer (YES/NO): YES